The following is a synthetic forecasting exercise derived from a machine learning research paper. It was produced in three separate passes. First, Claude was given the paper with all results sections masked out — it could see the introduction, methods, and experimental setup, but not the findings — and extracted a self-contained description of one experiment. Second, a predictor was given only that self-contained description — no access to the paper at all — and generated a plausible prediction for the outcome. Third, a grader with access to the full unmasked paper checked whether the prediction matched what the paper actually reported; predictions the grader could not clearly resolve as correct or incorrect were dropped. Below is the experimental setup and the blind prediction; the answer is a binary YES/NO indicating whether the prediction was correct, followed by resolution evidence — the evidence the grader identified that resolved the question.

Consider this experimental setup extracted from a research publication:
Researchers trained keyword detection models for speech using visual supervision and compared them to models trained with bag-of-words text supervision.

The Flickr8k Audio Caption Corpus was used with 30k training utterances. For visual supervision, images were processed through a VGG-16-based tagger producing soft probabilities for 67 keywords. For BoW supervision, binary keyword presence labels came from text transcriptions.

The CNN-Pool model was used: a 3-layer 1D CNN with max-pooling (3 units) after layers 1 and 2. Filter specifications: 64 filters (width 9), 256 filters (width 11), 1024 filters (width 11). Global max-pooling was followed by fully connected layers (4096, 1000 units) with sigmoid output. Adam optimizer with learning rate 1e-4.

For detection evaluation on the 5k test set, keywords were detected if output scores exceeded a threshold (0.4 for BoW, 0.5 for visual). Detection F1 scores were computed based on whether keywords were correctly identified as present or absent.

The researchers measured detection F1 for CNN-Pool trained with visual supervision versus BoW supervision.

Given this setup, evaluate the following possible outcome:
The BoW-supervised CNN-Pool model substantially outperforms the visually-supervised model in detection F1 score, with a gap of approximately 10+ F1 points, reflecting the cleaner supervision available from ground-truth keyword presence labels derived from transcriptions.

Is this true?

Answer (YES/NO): YES